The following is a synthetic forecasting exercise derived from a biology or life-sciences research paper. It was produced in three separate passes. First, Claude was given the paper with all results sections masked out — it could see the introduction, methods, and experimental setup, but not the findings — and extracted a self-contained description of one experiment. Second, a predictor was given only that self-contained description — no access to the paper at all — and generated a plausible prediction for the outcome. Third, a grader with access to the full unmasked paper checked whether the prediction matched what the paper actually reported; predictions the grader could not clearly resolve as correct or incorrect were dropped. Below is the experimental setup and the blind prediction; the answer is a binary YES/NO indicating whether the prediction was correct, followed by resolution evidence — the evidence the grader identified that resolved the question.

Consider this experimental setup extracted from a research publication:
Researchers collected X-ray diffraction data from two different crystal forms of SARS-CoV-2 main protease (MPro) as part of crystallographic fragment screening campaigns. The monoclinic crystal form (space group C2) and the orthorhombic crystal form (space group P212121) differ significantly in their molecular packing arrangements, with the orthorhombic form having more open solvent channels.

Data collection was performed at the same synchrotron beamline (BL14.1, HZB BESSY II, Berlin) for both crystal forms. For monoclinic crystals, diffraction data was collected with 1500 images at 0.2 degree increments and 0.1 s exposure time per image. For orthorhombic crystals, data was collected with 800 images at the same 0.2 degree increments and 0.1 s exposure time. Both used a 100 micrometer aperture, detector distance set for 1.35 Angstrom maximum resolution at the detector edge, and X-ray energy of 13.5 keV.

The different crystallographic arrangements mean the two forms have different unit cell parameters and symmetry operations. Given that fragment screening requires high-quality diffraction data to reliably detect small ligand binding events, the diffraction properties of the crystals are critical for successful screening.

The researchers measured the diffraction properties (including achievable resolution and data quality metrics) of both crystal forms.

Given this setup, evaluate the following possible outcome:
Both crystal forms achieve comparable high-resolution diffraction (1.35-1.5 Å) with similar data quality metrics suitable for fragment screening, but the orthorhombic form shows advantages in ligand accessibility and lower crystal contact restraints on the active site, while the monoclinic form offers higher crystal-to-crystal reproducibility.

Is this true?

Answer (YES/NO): NO